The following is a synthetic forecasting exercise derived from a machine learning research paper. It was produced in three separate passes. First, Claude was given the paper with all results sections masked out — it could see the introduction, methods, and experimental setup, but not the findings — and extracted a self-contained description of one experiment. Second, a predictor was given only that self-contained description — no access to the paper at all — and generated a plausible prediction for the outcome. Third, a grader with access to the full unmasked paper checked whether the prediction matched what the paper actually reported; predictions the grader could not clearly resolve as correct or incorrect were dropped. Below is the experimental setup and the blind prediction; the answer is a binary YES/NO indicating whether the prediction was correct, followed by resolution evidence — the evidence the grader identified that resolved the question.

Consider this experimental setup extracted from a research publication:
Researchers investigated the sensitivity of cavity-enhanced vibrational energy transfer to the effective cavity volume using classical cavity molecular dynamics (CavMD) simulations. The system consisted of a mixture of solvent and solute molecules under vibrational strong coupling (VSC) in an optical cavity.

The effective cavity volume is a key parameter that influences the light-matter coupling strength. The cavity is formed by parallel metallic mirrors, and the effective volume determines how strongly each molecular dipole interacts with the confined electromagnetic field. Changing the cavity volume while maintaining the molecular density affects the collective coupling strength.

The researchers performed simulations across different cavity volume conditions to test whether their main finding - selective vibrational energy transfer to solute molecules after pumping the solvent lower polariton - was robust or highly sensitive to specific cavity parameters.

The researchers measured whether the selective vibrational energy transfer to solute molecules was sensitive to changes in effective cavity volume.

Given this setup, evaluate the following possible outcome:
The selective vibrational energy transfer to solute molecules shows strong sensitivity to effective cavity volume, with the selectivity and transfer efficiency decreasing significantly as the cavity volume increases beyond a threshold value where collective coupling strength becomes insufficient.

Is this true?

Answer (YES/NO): NO